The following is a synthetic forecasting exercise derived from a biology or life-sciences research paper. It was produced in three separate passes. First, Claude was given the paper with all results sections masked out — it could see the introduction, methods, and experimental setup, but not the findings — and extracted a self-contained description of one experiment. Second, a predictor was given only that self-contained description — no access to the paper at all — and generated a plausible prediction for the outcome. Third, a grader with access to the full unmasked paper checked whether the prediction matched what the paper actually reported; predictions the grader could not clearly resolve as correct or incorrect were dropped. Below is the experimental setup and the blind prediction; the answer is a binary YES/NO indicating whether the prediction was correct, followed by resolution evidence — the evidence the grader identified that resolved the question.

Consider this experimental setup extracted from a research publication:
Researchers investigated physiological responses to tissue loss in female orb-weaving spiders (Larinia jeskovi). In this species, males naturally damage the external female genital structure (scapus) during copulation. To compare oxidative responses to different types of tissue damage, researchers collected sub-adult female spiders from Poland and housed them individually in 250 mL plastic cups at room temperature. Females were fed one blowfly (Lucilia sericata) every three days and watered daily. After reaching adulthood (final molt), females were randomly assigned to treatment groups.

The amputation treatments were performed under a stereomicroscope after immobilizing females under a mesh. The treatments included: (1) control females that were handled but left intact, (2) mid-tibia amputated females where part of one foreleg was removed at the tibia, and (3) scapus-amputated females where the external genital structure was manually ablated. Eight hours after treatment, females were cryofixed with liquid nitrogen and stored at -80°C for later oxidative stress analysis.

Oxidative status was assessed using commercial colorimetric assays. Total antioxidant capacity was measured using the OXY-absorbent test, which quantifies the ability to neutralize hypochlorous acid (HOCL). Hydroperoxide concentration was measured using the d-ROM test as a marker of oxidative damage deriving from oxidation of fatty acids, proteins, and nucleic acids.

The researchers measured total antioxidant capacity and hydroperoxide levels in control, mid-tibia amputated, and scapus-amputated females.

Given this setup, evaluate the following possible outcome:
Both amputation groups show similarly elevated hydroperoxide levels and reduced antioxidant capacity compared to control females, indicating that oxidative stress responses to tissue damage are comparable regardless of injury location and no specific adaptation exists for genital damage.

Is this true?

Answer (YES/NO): NO